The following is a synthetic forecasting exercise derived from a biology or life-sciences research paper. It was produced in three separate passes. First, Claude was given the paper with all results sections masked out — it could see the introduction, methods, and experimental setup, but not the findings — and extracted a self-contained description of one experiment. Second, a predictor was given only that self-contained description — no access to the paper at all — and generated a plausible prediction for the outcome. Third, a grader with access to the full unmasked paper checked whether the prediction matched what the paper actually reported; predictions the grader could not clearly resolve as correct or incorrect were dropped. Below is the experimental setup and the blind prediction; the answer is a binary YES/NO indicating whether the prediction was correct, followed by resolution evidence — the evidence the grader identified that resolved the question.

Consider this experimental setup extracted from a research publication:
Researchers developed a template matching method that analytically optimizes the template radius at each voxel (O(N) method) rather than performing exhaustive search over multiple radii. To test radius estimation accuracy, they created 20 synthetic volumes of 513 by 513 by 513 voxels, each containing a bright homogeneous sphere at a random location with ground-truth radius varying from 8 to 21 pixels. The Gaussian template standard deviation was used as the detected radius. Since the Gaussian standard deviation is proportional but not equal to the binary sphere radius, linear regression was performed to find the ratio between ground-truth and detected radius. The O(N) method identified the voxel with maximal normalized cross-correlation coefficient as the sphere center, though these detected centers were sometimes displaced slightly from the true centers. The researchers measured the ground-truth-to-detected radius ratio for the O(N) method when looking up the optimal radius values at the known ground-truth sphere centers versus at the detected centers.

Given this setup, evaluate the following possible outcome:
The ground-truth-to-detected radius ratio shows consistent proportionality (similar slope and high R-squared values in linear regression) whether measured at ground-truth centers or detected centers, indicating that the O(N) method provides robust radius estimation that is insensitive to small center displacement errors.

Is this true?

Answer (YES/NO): NO